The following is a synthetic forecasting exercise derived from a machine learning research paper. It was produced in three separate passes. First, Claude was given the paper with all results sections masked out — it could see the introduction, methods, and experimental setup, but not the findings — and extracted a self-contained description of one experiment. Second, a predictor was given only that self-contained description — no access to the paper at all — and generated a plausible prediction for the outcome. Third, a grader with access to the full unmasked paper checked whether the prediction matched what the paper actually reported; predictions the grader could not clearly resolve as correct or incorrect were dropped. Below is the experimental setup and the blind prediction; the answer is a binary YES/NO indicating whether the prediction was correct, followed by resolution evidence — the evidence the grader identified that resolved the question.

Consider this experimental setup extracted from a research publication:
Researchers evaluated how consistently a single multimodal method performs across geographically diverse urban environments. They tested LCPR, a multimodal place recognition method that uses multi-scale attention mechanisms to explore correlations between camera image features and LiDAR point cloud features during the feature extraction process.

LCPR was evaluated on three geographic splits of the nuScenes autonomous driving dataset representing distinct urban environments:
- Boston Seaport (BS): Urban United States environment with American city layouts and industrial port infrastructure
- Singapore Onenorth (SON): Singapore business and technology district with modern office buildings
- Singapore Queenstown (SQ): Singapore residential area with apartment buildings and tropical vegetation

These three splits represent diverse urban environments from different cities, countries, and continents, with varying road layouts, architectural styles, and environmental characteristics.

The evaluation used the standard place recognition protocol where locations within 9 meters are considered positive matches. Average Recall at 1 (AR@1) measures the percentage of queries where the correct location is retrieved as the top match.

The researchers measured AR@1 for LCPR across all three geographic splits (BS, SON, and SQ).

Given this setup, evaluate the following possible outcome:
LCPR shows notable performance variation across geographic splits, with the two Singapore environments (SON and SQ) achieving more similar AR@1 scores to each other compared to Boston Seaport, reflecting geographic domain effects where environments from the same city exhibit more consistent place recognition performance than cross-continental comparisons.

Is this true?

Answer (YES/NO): NO